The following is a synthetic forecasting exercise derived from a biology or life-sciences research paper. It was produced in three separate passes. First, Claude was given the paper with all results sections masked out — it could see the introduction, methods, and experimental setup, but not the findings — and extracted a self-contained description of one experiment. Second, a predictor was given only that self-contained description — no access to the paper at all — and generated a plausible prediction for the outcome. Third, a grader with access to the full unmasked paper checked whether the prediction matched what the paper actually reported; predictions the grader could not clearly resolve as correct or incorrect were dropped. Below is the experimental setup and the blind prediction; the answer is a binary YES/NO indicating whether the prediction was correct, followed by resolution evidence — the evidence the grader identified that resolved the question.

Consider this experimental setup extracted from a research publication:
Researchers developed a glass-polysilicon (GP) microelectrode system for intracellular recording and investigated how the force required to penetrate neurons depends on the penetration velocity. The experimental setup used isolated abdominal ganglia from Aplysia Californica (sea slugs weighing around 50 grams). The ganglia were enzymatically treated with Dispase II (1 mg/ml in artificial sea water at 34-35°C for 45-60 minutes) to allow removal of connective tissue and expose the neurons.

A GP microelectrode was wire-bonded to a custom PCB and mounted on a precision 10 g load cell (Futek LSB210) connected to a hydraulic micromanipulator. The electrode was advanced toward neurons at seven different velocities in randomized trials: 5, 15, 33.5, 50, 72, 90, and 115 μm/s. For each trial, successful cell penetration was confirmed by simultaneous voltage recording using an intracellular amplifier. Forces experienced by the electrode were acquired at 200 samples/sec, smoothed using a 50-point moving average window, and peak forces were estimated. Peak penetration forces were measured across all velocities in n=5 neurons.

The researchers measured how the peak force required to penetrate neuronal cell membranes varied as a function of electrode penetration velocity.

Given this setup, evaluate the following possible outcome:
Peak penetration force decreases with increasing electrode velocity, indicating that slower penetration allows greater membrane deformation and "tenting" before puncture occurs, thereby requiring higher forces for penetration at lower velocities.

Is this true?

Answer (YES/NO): NO